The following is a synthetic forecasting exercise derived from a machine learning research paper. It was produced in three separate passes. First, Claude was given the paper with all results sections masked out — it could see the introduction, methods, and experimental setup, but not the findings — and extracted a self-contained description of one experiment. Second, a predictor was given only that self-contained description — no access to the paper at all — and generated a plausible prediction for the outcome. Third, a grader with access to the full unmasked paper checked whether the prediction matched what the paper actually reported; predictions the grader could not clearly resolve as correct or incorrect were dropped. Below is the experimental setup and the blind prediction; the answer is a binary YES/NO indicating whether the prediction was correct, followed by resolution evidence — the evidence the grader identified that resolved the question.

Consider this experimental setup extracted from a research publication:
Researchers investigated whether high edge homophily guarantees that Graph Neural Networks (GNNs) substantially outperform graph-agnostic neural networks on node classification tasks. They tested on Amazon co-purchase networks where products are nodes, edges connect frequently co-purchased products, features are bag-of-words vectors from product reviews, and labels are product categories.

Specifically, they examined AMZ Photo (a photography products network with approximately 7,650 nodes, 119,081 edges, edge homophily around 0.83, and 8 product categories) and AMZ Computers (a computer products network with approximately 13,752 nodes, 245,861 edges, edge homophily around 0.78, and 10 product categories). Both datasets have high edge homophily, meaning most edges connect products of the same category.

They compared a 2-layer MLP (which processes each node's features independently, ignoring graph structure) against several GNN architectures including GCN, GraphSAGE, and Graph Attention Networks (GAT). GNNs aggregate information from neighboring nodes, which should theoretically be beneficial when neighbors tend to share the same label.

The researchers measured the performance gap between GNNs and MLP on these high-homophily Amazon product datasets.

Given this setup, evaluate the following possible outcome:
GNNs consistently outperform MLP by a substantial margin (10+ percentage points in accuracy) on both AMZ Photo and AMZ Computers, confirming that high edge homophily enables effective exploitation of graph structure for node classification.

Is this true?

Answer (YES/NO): NO